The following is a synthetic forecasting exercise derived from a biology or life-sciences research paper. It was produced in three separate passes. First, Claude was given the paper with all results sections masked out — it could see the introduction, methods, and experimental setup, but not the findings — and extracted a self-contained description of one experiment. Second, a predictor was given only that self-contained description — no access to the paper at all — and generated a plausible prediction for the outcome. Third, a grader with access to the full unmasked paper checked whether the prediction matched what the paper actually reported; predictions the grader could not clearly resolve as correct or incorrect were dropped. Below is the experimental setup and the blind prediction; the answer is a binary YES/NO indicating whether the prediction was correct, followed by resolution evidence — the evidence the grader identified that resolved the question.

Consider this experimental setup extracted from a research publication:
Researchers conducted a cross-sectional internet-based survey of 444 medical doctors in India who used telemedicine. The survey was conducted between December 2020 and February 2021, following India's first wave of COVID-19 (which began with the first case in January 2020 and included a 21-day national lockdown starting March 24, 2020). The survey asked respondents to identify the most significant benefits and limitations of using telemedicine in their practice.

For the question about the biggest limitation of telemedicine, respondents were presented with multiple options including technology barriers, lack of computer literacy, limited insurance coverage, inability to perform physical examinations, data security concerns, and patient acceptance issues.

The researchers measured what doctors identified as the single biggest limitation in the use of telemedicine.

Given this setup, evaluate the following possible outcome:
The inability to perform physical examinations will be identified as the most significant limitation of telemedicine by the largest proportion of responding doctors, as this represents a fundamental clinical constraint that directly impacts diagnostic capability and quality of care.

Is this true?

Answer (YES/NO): NO